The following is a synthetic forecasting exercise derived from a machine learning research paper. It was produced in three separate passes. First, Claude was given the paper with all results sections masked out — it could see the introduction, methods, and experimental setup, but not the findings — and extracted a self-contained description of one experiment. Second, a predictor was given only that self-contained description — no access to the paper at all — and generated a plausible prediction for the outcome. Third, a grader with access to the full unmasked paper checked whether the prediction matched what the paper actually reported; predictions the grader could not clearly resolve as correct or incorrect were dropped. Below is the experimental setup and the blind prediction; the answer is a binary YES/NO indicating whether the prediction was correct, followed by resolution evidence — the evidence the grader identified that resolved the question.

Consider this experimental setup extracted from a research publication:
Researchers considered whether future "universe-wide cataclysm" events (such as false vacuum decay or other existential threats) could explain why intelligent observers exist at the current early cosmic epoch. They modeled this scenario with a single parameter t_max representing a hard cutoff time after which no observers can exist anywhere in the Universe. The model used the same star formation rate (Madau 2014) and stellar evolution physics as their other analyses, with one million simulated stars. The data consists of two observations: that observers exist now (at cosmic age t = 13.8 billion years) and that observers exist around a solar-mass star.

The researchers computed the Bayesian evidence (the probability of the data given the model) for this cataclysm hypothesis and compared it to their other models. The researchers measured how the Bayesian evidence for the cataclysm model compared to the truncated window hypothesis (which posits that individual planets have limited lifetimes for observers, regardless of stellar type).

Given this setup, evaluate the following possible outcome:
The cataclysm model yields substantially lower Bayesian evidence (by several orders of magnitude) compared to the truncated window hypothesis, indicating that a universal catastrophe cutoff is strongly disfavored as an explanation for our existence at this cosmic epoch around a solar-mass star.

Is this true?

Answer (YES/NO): NO